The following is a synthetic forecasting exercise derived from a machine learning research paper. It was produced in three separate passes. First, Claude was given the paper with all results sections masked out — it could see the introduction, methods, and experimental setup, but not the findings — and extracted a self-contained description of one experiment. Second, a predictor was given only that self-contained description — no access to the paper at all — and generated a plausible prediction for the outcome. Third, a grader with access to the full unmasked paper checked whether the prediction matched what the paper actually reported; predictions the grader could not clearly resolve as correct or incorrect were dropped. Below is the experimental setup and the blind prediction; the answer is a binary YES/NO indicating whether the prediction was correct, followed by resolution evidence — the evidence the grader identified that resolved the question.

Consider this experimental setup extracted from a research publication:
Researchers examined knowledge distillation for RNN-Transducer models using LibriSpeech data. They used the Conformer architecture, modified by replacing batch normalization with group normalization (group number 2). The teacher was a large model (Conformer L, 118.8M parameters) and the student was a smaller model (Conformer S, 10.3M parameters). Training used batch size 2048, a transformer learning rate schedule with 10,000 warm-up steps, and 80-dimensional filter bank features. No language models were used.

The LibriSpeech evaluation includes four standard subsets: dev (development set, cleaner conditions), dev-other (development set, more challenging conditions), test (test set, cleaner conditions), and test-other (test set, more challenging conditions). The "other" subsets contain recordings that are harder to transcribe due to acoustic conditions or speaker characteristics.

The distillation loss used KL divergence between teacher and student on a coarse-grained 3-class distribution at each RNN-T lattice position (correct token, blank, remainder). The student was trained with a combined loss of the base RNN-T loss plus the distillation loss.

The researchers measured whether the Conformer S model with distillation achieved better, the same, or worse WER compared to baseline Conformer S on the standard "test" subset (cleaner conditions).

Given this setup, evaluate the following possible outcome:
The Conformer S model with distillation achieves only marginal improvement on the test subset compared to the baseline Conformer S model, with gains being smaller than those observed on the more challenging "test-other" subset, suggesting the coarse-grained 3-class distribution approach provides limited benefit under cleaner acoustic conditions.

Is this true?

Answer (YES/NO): NO